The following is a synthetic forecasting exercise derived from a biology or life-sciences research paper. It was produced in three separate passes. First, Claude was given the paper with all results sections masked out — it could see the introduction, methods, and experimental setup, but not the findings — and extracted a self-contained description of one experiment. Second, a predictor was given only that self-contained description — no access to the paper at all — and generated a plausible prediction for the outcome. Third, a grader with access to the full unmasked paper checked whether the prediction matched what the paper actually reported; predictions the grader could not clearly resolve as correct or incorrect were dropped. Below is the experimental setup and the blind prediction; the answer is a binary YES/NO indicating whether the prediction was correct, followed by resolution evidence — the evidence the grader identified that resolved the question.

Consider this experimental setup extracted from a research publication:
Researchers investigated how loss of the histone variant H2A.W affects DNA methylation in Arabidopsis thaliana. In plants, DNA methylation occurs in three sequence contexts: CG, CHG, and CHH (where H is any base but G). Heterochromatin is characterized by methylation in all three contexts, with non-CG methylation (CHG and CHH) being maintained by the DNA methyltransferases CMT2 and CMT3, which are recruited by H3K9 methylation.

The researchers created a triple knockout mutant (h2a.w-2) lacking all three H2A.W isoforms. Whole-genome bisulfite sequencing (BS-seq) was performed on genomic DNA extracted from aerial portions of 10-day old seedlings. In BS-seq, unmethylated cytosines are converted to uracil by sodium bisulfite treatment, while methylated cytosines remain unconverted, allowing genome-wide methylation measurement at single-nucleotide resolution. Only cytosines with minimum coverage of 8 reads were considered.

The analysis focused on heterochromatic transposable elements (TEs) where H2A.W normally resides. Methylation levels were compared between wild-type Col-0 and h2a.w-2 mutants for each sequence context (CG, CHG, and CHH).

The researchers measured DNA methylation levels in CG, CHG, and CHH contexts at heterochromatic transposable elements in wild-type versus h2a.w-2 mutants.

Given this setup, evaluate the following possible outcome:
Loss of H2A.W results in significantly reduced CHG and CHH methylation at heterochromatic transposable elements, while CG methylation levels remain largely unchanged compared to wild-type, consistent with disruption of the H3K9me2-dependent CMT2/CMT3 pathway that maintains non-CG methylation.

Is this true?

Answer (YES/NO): NO